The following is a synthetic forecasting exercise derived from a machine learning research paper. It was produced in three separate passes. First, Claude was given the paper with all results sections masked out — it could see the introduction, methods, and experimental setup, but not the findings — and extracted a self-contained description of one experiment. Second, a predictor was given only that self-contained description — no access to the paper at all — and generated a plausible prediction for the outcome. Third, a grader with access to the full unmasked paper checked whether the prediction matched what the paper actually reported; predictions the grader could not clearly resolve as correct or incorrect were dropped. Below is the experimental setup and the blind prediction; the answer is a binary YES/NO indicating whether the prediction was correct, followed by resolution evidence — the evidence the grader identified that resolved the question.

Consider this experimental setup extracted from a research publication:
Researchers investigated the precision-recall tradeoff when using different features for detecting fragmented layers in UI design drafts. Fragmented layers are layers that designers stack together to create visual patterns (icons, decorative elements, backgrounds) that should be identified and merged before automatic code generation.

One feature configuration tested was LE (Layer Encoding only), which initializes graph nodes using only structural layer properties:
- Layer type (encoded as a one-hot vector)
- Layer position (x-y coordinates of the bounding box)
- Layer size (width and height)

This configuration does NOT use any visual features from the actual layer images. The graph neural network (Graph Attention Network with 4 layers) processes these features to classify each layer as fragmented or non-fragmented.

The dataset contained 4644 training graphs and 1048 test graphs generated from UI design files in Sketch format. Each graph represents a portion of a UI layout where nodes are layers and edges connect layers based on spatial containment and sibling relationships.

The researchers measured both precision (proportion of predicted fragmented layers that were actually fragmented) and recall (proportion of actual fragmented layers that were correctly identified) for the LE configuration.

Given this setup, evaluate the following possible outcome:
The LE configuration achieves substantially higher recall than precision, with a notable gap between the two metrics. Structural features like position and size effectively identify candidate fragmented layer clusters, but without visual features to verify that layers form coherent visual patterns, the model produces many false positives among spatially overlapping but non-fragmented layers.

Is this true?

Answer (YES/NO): YES